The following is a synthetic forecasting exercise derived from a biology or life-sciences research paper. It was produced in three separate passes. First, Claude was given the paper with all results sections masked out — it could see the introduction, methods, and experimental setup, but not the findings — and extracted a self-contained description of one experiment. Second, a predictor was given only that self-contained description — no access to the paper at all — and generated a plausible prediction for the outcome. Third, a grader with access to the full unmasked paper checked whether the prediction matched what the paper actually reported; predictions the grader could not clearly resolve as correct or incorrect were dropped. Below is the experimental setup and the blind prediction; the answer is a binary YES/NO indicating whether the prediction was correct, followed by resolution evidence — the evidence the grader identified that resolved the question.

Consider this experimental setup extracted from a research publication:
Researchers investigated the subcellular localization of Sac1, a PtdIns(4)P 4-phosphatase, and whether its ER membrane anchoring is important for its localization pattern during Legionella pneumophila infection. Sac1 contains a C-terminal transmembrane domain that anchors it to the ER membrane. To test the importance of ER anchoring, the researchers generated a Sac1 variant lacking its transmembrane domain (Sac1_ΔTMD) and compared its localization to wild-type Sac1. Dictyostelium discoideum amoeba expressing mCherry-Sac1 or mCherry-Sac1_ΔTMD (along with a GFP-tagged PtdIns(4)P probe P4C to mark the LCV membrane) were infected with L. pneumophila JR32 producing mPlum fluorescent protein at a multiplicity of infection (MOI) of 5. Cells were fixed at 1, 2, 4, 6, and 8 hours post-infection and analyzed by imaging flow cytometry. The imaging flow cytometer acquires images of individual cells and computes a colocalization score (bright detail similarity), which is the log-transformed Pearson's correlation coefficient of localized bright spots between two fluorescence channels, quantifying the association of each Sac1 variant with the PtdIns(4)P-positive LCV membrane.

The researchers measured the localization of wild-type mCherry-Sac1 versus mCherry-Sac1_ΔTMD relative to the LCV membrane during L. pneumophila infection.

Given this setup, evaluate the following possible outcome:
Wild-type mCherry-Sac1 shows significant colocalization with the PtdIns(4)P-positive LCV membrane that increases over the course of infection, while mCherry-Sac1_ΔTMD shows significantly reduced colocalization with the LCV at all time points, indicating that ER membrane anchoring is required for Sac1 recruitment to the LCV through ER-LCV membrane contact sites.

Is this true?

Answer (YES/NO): NO